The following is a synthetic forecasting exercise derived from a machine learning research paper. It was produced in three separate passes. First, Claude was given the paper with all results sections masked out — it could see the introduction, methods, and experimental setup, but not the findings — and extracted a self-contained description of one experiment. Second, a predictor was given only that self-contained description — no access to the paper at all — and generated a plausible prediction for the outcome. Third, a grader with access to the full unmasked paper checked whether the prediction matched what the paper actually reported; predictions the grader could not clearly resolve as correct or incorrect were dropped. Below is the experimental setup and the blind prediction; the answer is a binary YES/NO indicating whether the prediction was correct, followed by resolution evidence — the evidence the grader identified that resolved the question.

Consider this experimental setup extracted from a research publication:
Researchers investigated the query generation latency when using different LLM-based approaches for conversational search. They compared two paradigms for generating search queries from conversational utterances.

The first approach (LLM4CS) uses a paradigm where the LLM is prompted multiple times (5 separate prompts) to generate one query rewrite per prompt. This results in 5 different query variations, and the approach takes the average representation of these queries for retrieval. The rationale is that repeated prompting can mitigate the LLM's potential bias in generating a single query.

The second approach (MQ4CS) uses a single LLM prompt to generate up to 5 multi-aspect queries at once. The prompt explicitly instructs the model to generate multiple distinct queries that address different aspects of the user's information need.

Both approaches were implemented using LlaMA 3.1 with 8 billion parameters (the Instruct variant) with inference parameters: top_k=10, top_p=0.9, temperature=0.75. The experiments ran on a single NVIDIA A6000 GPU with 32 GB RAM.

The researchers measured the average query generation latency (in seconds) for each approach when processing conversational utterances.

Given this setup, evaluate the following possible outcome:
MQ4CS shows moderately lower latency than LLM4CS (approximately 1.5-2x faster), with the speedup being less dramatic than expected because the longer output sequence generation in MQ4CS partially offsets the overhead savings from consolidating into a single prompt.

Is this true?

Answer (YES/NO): YES